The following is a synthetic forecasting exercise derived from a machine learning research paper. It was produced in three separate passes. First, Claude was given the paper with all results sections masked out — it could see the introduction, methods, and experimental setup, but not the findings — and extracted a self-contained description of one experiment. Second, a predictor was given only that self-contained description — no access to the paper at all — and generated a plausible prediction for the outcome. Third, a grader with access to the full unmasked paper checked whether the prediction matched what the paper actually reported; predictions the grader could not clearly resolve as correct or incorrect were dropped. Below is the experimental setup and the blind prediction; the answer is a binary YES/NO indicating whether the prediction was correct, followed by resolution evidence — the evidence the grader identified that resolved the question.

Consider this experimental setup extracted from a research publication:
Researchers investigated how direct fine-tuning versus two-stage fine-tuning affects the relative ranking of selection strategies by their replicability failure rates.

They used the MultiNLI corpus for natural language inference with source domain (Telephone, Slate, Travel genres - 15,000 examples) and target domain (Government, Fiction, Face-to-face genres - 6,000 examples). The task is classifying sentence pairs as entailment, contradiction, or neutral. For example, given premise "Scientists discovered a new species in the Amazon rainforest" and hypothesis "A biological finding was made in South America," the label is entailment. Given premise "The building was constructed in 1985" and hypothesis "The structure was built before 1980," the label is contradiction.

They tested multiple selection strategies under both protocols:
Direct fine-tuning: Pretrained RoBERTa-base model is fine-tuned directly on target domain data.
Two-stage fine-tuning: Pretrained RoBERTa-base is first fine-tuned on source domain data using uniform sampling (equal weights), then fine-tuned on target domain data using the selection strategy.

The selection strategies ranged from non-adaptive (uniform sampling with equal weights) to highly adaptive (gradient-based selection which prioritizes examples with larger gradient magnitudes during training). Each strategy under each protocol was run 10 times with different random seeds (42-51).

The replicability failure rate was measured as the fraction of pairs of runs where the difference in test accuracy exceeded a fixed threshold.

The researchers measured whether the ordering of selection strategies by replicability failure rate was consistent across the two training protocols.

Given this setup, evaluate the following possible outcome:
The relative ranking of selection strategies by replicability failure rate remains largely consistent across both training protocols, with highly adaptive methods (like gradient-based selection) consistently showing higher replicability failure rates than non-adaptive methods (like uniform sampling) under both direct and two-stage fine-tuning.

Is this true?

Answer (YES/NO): YES